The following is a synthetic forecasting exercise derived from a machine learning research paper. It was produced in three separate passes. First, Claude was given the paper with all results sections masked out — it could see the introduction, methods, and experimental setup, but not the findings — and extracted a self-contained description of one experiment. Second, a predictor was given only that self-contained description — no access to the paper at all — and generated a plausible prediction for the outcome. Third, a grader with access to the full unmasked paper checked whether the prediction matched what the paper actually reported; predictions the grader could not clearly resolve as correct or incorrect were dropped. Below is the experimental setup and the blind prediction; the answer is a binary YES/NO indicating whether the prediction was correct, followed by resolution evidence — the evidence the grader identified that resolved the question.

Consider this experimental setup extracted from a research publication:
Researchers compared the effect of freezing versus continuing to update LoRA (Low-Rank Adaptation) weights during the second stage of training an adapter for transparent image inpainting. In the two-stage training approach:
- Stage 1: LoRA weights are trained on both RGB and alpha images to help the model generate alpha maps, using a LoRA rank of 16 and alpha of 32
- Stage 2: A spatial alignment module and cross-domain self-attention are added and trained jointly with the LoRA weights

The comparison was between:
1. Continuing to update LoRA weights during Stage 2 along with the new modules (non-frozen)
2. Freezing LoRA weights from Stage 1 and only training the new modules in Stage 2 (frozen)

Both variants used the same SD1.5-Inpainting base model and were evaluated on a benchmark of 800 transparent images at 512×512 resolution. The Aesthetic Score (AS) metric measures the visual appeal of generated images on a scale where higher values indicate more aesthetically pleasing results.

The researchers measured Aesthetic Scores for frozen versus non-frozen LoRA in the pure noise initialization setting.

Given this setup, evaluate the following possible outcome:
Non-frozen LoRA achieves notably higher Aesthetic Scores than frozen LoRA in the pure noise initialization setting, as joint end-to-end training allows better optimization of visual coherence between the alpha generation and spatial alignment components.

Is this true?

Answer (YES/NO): NO